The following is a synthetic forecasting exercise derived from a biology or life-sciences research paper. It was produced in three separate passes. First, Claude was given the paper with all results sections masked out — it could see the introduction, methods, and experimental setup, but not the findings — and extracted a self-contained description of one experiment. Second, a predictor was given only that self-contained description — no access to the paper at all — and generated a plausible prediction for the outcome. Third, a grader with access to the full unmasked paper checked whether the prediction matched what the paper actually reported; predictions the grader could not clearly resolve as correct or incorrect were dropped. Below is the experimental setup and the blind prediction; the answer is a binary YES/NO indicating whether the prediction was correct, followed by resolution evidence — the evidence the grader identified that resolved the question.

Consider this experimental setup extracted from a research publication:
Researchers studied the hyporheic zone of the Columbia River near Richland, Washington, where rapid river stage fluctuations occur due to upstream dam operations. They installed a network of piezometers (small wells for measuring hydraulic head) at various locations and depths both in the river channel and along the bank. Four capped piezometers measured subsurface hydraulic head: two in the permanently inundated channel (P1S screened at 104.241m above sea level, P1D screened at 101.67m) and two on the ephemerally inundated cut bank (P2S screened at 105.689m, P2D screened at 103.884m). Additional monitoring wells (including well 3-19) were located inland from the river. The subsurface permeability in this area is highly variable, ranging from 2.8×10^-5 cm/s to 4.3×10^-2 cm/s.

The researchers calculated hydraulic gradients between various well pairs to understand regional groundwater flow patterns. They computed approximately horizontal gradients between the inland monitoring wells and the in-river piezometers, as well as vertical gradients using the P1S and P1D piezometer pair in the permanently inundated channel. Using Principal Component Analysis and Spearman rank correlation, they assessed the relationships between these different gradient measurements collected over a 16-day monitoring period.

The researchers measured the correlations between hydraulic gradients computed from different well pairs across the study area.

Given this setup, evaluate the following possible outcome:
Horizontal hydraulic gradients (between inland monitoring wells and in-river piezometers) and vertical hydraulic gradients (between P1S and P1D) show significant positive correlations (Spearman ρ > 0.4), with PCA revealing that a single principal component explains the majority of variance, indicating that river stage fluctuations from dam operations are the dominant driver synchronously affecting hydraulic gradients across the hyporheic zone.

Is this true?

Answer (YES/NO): YES